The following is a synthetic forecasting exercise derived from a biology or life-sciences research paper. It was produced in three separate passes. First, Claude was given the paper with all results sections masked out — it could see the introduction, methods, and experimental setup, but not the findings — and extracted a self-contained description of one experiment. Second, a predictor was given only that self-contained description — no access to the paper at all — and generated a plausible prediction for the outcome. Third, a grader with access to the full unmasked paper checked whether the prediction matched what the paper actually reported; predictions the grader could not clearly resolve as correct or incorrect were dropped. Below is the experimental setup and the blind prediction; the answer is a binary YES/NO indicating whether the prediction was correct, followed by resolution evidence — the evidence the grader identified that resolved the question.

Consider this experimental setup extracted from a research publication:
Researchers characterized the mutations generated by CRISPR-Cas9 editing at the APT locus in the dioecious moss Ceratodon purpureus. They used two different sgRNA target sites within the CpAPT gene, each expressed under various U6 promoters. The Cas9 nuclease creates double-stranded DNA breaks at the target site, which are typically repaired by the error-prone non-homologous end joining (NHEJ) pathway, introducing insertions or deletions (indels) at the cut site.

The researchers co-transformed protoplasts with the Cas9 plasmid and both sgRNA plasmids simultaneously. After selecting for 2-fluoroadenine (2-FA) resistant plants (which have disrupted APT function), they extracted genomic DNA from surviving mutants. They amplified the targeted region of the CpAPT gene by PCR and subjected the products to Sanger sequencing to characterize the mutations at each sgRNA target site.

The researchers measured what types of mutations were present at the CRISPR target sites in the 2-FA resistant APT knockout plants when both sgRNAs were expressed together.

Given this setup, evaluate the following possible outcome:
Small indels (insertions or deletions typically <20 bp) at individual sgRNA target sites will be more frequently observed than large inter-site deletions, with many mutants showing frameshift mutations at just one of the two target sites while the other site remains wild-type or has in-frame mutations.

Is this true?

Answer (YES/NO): YES